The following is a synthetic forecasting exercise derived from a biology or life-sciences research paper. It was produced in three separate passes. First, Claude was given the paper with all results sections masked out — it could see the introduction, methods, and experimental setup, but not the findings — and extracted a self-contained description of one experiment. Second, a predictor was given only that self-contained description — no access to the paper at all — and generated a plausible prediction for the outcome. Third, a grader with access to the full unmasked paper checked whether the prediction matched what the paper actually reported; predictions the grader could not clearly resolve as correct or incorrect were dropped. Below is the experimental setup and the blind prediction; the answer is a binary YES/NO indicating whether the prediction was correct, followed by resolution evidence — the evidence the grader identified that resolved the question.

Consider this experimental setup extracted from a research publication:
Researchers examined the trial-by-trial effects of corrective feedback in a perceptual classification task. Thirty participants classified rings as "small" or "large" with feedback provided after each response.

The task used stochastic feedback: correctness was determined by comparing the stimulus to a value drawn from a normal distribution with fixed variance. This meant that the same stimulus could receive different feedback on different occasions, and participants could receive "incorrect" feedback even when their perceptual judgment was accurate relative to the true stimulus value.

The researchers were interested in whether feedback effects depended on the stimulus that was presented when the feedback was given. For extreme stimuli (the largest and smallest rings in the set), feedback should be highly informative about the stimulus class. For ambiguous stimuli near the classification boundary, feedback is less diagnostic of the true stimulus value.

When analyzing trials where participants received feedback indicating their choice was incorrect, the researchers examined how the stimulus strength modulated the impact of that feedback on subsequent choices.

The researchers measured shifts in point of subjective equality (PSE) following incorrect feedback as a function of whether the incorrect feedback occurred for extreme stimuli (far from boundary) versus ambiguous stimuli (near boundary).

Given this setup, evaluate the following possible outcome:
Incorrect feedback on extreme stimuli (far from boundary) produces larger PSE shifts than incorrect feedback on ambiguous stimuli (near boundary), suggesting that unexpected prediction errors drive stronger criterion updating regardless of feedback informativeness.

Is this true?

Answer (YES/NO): NO